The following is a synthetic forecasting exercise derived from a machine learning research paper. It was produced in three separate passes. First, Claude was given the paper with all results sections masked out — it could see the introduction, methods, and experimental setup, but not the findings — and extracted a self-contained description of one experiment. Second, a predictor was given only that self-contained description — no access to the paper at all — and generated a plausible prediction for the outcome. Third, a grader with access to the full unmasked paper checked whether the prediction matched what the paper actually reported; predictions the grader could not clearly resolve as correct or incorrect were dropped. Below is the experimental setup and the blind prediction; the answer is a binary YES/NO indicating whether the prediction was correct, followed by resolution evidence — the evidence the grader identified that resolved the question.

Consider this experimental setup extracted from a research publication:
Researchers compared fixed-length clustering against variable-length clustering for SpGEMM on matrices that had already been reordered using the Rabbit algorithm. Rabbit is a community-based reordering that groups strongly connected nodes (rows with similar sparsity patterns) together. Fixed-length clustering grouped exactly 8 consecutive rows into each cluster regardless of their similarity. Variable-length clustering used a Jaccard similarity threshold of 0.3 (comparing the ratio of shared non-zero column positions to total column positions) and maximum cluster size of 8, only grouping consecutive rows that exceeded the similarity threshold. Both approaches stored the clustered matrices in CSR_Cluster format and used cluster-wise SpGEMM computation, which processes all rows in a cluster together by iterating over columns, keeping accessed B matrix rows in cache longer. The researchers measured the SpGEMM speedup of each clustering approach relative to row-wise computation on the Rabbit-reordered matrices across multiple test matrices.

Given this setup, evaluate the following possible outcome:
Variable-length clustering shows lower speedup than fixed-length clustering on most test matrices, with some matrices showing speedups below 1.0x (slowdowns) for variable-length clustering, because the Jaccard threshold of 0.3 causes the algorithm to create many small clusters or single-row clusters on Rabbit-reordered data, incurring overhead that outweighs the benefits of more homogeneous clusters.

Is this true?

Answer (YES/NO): NO